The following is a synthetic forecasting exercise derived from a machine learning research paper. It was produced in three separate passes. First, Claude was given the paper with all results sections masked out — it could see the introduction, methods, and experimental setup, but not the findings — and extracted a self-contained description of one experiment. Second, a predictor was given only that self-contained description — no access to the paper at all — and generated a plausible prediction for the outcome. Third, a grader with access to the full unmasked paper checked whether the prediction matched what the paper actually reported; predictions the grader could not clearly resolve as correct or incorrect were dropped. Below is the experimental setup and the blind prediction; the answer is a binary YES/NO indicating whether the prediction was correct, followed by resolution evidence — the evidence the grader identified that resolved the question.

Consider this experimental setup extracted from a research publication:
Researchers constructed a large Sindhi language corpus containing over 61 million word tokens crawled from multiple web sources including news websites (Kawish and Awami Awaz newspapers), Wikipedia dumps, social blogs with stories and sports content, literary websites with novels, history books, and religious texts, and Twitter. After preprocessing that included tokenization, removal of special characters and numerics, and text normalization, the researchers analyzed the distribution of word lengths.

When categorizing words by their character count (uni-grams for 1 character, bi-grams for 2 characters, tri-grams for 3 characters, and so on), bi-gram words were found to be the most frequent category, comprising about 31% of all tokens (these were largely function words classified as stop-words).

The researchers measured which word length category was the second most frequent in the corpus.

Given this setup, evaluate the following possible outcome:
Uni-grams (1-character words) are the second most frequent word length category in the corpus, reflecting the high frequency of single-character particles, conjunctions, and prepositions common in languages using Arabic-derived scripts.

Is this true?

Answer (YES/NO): NO